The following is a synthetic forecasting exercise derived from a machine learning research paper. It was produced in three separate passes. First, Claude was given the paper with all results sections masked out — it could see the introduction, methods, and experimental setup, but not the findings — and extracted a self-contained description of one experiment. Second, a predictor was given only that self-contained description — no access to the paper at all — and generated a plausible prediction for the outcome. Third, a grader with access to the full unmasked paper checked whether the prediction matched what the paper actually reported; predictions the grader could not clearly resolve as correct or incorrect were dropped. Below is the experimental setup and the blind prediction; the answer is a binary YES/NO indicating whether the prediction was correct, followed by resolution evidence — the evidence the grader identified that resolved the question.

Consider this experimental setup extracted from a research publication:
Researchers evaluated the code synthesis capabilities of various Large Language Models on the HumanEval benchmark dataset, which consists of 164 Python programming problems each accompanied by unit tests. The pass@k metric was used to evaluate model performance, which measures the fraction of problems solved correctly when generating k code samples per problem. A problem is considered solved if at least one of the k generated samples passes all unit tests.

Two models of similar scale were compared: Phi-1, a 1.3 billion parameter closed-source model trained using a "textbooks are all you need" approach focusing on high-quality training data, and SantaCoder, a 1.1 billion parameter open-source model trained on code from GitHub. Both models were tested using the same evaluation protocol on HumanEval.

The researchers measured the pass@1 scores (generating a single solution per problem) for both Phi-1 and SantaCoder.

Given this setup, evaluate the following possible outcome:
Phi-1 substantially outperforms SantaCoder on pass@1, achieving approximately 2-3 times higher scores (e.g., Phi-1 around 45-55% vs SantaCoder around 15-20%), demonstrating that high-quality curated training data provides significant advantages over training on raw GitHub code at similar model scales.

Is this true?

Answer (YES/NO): YES